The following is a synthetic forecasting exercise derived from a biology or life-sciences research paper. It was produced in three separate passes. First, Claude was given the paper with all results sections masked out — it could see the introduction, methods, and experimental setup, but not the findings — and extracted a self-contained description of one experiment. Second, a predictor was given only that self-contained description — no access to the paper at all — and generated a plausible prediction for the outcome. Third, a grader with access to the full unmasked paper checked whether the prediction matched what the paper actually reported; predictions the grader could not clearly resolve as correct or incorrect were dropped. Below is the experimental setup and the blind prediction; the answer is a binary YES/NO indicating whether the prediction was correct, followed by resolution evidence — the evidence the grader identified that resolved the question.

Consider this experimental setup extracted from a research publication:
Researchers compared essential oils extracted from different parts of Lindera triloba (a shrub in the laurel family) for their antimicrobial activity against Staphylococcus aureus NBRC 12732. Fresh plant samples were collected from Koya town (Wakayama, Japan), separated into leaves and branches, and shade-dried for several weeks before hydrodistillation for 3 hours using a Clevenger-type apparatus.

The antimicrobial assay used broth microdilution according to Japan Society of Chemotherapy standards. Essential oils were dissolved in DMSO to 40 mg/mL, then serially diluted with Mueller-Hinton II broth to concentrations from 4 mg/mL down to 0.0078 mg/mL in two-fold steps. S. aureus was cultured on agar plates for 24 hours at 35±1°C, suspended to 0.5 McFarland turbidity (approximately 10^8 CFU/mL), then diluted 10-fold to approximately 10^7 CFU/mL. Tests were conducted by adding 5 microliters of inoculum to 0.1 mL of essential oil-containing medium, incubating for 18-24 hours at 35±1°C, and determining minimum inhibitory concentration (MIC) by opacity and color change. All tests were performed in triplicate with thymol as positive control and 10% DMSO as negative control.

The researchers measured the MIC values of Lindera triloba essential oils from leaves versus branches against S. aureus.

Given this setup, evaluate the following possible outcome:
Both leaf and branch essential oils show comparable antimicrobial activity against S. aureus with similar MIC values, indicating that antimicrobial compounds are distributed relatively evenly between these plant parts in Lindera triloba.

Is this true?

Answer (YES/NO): NO